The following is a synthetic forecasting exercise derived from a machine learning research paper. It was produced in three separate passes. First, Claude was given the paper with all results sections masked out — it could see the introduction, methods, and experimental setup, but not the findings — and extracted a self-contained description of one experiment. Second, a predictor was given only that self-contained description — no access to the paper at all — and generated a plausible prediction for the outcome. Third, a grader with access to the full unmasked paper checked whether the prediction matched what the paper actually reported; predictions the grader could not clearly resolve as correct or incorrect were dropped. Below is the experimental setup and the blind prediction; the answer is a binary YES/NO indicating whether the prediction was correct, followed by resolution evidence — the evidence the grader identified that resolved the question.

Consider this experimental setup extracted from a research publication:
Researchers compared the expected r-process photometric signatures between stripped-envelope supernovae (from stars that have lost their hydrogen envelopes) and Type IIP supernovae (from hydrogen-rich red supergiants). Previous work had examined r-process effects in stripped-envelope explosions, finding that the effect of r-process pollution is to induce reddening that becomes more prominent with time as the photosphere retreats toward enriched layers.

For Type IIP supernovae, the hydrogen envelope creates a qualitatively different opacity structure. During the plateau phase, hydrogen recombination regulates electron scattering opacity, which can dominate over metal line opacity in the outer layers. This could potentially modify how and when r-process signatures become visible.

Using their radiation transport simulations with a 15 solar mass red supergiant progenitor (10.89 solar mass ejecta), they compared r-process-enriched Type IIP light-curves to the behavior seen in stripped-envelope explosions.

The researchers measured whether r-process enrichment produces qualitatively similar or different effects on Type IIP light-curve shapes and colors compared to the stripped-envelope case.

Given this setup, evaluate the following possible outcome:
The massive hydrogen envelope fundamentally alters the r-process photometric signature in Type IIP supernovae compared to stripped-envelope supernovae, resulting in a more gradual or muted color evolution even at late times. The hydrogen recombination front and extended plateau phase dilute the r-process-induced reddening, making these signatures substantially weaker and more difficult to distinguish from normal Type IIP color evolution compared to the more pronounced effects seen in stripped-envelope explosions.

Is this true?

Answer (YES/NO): NO